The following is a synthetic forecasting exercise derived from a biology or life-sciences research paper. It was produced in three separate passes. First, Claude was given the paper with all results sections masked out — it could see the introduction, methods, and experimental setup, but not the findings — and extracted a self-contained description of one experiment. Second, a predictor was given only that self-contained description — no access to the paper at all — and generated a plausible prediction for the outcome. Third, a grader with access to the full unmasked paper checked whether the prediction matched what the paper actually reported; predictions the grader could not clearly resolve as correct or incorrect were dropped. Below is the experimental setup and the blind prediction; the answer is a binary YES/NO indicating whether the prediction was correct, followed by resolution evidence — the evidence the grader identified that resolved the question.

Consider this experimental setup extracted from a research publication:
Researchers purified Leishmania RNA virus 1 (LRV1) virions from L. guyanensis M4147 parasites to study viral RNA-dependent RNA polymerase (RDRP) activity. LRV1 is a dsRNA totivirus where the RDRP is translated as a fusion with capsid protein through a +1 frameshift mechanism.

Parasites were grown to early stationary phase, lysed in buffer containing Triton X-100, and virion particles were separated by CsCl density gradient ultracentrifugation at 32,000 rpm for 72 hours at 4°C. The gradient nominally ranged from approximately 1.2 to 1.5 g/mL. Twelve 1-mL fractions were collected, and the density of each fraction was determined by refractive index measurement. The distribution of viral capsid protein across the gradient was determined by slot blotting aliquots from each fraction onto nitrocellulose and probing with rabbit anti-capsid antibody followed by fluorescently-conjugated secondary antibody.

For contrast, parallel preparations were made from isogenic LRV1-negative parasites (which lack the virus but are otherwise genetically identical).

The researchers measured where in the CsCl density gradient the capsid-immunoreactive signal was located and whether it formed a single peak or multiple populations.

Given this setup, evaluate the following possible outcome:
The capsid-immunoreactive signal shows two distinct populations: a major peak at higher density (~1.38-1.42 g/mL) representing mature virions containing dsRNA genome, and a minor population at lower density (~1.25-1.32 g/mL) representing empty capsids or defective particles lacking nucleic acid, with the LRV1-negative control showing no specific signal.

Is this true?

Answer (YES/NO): NO